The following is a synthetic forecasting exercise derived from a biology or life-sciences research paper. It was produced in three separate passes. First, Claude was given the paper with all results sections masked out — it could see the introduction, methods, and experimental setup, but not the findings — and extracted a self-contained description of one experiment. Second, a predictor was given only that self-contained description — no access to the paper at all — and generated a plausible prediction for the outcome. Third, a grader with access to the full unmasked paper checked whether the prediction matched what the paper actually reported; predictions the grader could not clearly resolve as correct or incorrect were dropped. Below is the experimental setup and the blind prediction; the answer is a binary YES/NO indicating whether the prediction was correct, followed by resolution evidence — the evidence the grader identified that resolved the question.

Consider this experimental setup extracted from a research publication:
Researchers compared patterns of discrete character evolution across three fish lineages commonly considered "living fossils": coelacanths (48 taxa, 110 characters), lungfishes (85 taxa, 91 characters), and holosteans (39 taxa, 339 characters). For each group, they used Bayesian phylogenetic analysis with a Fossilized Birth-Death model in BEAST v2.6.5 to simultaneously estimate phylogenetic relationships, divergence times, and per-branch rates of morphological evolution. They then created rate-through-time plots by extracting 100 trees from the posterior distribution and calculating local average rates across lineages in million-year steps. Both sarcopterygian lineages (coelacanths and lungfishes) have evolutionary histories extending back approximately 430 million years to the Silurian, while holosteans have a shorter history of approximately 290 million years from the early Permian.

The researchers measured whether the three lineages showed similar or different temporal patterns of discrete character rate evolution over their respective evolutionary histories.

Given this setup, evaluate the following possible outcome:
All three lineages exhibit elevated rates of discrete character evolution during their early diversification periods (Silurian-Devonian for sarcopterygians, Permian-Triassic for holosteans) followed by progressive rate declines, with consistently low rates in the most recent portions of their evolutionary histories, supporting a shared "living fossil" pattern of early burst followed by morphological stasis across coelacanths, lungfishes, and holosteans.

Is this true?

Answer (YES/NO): NO